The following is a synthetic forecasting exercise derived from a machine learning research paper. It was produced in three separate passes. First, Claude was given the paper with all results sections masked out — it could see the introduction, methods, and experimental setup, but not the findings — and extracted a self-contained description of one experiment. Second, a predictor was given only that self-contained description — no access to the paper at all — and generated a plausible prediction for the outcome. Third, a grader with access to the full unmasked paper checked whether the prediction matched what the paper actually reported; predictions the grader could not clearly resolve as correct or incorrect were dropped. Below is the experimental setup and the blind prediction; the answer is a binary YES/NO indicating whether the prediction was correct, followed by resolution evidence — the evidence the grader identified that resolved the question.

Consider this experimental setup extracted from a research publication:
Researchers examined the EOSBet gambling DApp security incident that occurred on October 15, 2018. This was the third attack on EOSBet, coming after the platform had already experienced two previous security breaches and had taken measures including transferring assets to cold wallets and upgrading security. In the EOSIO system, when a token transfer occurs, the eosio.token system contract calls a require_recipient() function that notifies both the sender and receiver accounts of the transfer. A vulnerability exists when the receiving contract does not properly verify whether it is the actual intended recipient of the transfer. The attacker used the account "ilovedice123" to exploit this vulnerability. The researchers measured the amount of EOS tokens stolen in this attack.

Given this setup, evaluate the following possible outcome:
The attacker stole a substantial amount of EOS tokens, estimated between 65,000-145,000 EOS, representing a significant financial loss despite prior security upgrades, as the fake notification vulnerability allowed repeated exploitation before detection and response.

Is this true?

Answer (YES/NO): YES